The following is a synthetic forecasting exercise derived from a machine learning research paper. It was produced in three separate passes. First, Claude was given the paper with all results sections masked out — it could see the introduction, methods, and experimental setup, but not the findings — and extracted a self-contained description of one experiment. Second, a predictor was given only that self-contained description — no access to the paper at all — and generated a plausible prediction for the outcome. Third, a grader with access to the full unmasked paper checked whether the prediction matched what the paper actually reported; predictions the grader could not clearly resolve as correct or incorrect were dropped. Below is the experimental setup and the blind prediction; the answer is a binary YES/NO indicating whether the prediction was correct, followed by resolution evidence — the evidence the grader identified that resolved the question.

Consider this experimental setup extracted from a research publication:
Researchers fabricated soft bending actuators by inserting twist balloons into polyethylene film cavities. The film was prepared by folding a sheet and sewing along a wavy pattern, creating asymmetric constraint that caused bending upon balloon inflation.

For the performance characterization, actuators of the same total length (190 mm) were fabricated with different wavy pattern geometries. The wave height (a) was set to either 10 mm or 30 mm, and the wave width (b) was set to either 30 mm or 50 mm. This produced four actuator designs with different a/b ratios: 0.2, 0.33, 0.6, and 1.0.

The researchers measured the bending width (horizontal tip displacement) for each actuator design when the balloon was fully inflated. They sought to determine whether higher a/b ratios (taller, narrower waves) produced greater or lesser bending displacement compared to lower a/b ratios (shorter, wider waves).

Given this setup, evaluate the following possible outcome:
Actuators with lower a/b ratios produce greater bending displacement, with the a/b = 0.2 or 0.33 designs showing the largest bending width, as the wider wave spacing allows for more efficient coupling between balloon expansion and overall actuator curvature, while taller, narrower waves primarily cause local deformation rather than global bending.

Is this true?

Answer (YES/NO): NO